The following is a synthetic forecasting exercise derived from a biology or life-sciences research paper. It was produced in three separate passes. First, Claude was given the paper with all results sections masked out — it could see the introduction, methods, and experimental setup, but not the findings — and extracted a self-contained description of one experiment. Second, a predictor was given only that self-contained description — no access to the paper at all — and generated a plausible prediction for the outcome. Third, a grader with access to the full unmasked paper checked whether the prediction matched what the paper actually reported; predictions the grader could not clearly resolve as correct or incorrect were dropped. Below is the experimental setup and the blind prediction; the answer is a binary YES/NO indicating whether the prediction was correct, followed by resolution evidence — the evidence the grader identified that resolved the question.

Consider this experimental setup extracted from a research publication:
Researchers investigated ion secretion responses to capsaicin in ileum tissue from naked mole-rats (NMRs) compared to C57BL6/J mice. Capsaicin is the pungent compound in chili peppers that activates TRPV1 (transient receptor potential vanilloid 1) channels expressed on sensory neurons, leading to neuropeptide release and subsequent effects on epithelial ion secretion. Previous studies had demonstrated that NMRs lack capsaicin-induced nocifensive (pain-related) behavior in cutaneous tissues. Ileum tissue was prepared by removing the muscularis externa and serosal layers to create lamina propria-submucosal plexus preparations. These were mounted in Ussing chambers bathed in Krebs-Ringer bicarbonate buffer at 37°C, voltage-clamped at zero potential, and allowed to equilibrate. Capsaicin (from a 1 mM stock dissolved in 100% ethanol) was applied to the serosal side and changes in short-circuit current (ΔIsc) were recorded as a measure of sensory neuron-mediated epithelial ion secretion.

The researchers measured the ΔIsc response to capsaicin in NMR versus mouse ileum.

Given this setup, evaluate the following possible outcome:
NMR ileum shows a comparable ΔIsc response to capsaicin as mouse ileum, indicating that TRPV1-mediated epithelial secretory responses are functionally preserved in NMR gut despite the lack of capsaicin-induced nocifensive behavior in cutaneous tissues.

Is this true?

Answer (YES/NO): NO